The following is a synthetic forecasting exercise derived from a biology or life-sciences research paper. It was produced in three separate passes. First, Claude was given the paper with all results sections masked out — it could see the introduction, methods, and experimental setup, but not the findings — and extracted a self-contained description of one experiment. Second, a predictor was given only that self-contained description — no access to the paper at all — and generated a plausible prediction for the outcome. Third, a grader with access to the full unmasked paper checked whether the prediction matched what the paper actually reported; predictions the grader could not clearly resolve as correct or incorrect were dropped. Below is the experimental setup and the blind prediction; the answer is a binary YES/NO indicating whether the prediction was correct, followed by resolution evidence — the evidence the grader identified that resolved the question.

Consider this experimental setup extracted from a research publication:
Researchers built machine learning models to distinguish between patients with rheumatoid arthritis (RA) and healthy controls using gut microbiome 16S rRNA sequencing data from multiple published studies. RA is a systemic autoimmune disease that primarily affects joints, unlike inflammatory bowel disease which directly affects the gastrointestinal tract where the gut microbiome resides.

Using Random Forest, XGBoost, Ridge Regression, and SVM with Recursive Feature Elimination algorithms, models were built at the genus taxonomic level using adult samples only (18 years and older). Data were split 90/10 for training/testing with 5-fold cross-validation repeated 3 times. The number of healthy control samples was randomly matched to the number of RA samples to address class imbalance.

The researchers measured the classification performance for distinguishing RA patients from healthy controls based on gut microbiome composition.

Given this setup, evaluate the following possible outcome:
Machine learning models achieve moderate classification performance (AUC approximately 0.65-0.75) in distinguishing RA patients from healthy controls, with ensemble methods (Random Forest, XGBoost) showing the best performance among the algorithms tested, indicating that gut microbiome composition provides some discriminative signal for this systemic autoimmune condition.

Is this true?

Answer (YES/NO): NO